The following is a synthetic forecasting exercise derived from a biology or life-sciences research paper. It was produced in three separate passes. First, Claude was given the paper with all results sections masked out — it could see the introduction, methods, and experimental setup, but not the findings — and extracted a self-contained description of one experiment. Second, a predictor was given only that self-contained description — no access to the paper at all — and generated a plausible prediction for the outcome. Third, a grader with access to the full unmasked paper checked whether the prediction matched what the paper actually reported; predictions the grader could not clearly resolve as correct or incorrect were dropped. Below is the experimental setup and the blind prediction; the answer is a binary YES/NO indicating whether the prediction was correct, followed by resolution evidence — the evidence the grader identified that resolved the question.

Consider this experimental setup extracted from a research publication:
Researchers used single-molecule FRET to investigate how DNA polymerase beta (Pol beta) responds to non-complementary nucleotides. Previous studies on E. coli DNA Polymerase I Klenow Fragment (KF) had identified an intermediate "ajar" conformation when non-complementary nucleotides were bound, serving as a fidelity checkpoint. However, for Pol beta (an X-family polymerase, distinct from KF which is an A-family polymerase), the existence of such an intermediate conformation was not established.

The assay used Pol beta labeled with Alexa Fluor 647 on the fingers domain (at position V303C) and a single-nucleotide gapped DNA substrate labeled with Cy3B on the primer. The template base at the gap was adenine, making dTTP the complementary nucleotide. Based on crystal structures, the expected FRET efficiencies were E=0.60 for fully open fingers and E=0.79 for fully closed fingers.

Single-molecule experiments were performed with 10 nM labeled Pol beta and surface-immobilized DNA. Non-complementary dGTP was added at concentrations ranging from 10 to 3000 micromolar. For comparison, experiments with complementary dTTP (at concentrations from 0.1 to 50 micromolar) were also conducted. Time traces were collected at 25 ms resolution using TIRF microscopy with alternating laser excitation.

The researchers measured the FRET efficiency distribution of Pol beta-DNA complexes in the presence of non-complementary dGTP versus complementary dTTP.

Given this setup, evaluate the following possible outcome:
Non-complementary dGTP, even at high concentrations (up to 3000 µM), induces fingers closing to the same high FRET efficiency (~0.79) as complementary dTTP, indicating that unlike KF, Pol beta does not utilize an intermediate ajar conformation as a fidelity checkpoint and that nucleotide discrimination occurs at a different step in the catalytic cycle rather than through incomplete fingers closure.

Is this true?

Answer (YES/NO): NO